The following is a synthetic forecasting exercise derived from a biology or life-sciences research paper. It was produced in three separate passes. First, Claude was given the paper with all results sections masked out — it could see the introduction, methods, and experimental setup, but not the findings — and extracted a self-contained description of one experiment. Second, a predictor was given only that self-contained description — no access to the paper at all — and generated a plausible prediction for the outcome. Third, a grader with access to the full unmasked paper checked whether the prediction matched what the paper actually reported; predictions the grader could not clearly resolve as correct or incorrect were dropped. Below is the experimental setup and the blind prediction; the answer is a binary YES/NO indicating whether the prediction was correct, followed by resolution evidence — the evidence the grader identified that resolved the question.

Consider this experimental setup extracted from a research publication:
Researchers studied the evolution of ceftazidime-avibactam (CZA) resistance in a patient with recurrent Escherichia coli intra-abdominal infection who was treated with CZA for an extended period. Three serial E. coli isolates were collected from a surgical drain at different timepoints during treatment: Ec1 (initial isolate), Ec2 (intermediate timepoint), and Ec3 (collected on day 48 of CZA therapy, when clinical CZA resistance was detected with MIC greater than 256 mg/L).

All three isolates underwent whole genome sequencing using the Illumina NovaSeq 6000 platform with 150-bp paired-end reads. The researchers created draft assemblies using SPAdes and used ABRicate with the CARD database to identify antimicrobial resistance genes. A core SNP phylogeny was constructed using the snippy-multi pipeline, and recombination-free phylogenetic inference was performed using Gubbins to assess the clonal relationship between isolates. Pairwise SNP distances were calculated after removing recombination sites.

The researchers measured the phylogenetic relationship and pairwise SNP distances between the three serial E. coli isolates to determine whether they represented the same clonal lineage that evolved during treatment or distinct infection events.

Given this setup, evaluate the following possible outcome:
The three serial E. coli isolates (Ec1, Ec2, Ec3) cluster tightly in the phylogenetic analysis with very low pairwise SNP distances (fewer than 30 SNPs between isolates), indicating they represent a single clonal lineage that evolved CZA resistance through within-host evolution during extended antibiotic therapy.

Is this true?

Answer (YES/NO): YES